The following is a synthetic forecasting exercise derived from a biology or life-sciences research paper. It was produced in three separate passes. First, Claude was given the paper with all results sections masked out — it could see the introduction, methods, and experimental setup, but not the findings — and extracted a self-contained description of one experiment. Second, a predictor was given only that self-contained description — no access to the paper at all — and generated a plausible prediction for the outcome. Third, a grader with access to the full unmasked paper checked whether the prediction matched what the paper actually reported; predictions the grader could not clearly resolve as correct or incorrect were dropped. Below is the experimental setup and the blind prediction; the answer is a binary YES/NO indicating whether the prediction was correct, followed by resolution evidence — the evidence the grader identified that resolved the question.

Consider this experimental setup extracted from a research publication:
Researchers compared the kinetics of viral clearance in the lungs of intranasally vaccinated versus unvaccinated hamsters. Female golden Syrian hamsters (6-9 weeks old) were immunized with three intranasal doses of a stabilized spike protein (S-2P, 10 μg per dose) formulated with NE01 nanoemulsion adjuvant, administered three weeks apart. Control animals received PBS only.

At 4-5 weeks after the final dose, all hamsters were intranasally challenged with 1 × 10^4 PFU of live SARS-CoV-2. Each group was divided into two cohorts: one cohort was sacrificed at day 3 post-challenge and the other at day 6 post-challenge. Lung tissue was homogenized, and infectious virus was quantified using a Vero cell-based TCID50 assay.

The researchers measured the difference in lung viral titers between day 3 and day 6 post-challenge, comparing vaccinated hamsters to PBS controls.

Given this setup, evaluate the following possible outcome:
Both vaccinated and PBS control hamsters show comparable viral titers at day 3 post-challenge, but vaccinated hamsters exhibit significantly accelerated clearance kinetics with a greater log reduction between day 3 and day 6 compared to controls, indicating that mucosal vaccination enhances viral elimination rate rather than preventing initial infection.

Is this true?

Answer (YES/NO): NO